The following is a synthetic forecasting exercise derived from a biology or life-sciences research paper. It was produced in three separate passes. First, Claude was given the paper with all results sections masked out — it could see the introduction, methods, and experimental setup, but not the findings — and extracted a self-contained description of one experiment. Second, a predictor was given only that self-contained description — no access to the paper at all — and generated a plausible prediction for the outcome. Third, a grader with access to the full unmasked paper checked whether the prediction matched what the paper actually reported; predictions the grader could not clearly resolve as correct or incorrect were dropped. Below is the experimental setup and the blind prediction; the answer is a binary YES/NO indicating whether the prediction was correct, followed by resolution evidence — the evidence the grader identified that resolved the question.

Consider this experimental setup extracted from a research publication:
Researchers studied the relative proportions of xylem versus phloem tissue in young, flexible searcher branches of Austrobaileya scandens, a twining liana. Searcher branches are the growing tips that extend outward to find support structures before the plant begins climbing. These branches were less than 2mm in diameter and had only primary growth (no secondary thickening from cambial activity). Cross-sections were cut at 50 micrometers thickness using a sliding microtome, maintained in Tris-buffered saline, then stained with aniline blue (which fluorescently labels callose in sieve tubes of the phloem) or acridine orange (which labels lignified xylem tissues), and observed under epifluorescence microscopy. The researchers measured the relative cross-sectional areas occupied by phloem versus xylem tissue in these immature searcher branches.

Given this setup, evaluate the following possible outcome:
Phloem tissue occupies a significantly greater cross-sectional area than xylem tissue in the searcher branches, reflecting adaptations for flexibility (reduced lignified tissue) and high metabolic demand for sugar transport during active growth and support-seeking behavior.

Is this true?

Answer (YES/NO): YES